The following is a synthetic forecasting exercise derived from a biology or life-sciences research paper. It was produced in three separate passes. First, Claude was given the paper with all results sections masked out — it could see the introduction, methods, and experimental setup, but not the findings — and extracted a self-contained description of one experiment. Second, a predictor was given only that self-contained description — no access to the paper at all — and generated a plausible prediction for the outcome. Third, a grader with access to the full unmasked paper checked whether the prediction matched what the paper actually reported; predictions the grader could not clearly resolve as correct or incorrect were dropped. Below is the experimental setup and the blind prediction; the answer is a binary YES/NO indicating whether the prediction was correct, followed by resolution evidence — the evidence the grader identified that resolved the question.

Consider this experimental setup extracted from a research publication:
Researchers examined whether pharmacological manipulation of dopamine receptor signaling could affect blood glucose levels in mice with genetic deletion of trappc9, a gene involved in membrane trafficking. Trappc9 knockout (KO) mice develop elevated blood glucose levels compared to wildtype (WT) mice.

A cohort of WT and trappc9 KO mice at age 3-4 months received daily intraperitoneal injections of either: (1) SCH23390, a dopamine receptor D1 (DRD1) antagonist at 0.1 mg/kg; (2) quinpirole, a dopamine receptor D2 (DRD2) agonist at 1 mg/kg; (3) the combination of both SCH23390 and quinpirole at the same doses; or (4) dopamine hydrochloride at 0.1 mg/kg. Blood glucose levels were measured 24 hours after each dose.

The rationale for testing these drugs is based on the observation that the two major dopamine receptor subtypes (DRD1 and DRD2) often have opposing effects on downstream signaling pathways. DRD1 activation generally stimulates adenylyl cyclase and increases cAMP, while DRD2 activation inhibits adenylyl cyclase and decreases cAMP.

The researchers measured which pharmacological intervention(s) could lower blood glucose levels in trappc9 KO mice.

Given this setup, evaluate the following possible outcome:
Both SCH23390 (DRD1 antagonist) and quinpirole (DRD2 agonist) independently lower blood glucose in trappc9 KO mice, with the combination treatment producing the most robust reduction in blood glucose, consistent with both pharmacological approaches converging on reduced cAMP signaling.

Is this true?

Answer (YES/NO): NO